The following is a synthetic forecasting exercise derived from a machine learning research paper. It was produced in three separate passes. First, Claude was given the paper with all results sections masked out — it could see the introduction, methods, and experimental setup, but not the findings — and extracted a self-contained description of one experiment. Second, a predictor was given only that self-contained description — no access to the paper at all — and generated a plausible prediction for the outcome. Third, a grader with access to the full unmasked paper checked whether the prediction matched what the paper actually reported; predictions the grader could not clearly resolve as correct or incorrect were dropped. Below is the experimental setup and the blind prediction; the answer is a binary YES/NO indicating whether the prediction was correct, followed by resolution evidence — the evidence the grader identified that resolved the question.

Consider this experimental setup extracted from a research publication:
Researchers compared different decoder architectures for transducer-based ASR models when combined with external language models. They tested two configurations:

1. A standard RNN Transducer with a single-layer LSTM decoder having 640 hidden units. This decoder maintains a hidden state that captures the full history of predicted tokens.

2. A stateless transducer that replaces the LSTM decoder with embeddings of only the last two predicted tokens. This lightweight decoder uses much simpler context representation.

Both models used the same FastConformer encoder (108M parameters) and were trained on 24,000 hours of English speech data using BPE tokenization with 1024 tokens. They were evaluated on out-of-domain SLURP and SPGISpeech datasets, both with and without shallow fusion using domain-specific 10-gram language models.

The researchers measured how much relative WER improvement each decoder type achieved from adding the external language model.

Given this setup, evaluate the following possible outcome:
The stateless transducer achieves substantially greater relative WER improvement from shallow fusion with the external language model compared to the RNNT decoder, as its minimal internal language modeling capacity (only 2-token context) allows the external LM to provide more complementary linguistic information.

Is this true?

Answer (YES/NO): NO